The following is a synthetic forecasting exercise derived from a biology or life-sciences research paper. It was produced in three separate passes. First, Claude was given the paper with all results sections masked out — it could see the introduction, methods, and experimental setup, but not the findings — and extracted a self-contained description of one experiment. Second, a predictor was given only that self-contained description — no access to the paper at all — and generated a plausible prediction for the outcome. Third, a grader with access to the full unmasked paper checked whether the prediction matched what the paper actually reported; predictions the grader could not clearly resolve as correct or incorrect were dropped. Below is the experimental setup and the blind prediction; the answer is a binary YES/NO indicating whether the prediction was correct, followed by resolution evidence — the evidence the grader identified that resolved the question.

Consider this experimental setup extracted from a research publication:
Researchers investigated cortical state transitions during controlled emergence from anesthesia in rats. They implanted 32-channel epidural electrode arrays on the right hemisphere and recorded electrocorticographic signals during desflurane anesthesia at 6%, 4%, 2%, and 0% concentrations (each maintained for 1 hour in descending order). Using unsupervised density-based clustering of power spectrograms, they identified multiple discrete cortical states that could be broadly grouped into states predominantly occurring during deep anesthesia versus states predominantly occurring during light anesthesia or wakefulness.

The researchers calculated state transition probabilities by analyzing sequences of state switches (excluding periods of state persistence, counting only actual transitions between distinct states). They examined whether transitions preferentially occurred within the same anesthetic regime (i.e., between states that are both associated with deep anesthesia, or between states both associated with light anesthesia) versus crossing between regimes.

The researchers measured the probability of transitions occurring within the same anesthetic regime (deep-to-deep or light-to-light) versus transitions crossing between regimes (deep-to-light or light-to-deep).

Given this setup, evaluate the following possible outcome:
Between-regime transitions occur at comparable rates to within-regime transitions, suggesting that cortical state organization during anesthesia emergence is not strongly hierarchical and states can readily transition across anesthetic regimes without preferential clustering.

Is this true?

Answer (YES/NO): NO